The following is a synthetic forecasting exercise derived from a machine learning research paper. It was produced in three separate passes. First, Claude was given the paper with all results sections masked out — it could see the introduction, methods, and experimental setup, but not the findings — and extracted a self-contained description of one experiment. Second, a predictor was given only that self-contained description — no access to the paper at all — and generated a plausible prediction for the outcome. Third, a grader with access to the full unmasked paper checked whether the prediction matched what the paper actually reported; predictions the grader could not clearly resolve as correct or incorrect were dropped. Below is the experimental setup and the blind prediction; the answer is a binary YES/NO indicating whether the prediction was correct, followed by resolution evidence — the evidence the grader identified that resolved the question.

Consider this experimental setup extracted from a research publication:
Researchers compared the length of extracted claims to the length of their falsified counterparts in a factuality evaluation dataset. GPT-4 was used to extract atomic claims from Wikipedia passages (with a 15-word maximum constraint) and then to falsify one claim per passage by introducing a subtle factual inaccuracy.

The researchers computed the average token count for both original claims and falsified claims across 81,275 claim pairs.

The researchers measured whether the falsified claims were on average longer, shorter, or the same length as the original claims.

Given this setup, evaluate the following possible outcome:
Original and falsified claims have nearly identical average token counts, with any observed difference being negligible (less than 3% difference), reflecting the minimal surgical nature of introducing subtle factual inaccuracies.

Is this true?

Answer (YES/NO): NO